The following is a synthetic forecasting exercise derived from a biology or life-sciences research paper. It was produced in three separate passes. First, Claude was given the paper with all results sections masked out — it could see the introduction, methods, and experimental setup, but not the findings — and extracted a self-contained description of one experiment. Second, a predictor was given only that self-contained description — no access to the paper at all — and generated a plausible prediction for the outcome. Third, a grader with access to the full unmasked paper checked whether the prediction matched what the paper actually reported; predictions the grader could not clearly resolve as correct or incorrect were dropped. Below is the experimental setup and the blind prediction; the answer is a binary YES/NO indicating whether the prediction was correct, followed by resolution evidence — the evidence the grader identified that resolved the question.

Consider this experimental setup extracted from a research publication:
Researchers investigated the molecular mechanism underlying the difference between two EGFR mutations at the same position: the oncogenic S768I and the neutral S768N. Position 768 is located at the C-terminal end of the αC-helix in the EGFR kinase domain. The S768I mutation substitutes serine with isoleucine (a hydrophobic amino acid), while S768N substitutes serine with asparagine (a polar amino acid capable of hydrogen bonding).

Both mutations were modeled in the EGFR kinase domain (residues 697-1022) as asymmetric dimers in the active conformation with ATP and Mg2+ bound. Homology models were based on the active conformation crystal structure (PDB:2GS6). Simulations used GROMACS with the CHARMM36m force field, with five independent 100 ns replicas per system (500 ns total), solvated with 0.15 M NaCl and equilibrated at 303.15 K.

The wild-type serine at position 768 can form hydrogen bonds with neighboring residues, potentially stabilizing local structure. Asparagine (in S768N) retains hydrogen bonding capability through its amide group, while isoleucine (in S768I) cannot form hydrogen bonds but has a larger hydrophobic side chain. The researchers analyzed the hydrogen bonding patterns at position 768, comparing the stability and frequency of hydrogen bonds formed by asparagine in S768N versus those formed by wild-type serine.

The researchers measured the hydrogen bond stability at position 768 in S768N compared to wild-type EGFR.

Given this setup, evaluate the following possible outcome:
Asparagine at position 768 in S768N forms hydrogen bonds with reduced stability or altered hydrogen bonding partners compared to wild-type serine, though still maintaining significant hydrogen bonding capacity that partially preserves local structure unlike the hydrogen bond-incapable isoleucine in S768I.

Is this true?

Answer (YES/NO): NO